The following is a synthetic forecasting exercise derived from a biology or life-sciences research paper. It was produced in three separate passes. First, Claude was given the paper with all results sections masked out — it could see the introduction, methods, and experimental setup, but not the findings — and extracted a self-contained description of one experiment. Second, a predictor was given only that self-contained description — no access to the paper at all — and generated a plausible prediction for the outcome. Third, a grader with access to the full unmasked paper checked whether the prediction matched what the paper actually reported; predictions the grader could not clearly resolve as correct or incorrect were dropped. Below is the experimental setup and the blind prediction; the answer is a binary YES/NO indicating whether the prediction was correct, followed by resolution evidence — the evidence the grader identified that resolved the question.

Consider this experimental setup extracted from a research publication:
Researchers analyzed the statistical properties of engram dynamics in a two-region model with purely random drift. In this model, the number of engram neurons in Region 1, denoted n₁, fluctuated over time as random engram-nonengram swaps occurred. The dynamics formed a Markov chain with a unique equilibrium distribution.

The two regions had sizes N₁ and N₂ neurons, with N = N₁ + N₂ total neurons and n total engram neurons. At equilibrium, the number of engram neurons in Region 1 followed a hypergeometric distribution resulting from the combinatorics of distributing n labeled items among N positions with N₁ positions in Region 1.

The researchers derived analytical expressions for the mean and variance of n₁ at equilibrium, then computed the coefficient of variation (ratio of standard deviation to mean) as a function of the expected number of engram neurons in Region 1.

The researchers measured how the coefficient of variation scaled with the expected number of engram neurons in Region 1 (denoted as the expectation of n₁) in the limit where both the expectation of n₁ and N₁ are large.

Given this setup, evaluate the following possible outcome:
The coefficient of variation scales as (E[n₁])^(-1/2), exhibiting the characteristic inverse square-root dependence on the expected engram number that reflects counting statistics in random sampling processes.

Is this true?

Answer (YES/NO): YES